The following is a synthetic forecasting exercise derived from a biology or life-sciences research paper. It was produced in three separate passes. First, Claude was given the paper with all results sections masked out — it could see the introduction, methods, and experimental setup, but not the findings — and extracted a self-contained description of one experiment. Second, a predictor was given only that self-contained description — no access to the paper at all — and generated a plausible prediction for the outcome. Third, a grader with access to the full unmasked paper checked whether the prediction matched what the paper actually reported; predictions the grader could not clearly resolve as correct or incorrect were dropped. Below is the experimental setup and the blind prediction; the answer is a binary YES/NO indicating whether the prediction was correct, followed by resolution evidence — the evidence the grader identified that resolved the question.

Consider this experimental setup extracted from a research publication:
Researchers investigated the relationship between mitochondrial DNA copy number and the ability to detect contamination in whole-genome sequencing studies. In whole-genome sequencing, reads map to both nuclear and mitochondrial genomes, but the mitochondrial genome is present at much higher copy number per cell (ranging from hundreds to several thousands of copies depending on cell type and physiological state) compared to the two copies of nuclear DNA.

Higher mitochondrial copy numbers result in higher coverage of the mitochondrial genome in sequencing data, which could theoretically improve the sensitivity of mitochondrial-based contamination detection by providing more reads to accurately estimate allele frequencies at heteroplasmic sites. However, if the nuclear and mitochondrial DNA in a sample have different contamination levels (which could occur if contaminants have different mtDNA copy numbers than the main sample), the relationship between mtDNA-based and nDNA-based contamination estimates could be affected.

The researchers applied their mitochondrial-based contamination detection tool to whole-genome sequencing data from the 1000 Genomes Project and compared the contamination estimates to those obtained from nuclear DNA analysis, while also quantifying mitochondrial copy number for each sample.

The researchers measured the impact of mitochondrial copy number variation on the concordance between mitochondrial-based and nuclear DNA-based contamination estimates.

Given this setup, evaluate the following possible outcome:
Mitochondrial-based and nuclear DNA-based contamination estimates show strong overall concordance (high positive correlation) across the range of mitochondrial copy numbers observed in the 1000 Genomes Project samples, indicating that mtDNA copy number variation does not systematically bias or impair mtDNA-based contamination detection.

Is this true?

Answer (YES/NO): NO